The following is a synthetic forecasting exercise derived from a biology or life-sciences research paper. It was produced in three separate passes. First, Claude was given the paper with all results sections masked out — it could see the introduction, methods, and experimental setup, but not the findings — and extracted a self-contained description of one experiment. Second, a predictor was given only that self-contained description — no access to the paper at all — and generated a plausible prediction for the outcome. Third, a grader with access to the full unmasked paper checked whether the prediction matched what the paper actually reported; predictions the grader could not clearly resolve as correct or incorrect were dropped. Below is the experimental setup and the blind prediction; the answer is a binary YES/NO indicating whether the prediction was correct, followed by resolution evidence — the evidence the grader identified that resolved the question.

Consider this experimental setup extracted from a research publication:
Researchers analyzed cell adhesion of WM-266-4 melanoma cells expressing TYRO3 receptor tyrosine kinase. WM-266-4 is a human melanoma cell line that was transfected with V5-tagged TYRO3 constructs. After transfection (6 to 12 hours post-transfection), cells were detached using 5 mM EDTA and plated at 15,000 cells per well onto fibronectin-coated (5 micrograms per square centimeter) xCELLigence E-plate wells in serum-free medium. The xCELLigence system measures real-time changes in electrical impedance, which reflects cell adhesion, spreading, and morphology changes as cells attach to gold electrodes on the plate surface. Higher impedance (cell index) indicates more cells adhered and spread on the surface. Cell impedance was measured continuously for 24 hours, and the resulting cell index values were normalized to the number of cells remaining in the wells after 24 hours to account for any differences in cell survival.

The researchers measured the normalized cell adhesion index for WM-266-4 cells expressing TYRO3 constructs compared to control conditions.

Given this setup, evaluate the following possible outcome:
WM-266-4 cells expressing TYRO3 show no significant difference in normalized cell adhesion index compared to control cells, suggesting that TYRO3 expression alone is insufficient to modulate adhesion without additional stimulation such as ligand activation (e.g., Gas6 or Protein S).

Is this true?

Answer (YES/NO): NO